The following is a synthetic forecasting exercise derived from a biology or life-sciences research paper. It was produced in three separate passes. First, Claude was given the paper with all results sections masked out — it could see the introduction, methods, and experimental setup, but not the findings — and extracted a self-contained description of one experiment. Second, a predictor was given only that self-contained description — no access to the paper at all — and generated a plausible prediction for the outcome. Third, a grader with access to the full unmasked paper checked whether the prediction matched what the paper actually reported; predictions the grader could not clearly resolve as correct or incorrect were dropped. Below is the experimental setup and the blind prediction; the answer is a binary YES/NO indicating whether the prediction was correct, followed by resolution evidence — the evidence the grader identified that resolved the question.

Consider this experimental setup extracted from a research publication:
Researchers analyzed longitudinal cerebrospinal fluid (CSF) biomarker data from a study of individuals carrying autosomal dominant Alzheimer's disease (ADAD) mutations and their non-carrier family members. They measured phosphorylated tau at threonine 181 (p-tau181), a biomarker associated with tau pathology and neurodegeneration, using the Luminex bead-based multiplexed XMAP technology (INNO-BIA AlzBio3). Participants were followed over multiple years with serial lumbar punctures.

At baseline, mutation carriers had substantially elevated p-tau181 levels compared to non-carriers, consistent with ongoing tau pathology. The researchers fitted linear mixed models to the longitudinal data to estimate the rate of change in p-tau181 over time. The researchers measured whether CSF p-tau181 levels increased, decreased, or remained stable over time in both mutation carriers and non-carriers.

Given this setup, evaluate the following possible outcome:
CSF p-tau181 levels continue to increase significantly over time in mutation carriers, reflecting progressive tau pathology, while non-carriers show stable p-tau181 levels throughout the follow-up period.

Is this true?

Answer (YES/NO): NO